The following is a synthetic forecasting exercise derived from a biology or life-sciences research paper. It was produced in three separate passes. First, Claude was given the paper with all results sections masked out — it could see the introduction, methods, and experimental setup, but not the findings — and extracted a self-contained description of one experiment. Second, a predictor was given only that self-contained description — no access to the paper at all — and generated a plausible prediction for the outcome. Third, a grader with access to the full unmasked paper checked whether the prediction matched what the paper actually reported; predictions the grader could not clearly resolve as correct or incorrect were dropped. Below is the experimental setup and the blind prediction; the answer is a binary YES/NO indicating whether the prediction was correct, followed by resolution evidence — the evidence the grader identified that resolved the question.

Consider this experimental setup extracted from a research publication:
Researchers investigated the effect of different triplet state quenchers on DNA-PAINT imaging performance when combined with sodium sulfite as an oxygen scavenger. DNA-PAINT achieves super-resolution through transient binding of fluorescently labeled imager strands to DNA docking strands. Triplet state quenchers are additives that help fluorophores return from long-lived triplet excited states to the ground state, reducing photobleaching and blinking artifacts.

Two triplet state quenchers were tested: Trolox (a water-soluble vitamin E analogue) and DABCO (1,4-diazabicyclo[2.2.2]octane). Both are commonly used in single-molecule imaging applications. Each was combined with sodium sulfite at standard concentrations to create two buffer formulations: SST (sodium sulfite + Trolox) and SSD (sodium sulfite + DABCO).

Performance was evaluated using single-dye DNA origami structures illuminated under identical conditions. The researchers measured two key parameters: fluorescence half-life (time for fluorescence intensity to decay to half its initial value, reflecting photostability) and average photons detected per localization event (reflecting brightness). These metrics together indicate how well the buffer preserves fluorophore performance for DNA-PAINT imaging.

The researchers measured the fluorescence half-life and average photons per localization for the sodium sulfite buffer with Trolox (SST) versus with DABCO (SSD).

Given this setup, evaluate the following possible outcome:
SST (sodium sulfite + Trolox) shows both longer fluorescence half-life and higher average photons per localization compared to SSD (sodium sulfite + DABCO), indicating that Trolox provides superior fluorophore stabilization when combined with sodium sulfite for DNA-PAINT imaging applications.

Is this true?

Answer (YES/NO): YES